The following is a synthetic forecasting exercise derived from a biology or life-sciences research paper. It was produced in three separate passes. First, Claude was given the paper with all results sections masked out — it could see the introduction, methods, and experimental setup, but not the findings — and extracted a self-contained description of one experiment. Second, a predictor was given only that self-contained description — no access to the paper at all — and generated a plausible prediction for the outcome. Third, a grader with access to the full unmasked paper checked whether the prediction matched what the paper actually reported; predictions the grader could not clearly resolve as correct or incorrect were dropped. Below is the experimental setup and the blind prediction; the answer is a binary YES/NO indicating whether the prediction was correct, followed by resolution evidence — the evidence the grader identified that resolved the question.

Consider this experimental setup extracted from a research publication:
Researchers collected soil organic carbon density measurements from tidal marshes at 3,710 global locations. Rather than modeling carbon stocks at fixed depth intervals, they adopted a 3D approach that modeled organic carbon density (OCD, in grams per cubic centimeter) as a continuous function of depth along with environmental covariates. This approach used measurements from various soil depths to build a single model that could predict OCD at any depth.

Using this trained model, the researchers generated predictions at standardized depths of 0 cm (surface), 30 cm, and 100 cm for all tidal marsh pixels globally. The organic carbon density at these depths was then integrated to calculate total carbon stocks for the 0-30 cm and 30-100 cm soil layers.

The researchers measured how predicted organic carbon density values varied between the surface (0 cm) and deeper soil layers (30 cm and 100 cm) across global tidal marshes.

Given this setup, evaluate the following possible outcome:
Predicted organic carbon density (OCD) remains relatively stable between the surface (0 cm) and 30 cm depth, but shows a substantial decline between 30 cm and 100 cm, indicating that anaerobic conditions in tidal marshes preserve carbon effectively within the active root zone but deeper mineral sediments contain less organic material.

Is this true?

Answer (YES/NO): NO